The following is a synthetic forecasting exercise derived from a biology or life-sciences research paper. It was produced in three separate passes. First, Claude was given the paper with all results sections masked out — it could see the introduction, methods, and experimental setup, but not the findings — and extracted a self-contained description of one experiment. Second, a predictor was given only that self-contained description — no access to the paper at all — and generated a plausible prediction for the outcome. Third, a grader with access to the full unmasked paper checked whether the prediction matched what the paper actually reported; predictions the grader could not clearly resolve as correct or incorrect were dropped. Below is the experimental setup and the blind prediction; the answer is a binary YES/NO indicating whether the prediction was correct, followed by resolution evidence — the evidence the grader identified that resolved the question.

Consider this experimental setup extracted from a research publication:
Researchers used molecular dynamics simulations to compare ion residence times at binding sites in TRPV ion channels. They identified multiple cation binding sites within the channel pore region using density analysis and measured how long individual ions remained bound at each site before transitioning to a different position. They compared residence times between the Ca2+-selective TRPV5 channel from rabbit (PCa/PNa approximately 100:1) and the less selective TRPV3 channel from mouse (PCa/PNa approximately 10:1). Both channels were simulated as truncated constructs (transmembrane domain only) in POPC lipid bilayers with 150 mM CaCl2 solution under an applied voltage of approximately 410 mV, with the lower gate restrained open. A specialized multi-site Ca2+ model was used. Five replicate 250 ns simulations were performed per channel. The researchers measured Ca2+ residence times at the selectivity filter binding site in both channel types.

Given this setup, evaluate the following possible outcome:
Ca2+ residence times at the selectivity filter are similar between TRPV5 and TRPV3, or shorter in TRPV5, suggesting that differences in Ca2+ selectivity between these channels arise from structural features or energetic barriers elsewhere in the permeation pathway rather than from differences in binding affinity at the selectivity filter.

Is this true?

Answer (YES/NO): NO